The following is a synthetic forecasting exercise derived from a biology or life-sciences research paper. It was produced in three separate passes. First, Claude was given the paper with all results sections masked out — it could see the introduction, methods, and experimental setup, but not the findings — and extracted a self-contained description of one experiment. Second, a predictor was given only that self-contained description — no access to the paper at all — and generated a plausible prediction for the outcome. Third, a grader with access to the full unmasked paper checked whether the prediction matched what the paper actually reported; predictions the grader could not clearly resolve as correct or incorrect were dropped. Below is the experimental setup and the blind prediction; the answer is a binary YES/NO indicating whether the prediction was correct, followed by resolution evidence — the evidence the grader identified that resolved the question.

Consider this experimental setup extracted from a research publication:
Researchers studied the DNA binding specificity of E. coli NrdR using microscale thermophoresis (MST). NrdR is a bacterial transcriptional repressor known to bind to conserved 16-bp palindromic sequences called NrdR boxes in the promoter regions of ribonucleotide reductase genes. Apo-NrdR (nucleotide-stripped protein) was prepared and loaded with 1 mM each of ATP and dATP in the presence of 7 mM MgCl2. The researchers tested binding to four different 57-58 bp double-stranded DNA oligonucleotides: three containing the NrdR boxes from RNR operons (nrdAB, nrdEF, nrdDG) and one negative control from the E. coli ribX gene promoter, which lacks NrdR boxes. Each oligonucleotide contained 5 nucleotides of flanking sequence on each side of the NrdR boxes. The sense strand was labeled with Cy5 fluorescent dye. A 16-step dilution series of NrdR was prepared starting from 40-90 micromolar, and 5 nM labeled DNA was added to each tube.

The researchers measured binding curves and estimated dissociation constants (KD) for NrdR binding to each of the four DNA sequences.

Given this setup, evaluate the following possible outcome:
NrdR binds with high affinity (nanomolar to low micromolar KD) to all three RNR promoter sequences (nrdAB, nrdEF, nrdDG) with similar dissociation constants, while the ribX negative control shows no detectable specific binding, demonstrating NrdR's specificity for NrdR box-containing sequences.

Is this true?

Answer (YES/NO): YES